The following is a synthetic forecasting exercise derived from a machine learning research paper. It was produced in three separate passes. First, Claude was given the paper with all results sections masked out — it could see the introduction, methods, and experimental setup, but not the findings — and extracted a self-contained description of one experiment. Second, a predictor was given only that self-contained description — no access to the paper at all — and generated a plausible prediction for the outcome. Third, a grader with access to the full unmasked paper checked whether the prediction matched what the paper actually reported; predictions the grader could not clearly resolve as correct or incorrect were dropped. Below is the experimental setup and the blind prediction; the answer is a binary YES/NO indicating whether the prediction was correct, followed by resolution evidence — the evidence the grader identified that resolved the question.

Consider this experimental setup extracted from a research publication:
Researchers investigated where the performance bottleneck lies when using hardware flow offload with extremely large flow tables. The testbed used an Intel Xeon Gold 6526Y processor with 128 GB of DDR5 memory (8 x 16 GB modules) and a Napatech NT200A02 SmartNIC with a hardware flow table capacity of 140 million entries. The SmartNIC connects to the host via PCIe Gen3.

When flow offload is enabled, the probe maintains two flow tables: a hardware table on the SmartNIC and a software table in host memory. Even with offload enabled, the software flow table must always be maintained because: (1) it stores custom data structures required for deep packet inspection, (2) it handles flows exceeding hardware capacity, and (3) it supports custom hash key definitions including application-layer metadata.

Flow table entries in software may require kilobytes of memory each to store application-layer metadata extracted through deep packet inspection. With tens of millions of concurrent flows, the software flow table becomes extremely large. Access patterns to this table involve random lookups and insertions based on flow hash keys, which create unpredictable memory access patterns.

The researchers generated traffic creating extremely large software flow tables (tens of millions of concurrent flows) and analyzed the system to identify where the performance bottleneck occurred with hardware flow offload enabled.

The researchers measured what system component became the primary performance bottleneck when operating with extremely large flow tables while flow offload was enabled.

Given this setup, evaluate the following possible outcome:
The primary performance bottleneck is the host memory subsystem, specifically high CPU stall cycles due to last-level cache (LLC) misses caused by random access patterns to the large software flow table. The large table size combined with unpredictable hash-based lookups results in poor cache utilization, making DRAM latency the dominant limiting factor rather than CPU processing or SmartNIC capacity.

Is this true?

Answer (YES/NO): YES